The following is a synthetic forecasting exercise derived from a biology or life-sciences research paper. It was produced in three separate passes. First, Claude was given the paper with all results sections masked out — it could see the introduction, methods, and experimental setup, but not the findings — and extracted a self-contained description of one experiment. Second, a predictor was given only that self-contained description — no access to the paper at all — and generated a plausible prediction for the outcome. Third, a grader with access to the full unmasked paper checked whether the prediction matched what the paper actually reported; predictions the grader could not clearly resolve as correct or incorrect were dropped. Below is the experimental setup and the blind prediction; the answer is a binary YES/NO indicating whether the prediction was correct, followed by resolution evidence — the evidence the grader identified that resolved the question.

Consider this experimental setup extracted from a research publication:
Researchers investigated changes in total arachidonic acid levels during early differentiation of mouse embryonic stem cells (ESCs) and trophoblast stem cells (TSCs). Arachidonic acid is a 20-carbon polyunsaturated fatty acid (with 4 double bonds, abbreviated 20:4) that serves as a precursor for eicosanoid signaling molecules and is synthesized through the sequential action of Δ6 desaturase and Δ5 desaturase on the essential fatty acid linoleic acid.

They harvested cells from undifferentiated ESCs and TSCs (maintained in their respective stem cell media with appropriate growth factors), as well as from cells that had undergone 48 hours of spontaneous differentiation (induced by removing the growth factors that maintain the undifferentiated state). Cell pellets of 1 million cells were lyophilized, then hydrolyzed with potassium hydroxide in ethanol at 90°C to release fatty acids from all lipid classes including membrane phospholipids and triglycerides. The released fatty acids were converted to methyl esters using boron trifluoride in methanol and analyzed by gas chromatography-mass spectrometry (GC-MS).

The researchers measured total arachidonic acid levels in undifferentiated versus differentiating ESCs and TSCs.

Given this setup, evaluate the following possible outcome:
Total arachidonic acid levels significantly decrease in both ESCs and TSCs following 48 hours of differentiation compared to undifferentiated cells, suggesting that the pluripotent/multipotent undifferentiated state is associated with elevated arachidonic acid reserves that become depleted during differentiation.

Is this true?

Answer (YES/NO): NO